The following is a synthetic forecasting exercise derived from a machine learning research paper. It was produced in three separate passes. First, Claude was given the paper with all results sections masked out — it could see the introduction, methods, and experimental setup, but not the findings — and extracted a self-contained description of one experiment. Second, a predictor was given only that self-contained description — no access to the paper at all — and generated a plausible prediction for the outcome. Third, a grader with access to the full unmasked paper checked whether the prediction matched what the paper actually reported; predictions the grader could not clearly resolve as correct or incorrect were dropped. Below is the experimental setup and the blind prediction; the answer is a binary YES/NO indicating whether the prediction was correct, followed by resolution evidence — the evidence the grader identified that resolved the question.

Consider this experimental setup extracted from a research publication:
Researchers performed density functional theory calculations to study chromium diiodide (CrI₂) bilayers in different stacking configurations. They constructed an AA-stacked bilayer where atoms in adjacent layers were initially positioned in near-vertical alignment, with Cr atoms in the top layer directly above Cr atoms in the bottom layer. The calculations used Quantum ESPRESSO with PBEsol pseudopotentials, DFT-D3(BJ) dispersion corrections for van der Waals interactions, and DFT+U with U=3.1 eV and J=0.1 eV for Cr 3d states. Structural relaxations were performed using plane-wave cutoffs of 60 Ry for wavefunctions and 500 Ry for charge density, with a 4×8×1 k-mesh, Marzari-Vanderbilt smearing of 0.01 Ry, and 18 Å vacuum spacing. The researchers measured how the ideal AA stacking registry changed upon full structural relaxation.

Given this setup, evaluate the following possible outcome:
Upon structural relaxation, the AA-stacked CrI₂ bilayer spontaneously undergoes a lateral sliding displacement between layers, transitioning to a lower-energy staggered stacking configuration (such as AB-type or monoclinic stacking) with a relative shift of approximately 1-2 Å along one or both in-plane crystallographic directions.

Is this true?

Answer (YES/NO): NO